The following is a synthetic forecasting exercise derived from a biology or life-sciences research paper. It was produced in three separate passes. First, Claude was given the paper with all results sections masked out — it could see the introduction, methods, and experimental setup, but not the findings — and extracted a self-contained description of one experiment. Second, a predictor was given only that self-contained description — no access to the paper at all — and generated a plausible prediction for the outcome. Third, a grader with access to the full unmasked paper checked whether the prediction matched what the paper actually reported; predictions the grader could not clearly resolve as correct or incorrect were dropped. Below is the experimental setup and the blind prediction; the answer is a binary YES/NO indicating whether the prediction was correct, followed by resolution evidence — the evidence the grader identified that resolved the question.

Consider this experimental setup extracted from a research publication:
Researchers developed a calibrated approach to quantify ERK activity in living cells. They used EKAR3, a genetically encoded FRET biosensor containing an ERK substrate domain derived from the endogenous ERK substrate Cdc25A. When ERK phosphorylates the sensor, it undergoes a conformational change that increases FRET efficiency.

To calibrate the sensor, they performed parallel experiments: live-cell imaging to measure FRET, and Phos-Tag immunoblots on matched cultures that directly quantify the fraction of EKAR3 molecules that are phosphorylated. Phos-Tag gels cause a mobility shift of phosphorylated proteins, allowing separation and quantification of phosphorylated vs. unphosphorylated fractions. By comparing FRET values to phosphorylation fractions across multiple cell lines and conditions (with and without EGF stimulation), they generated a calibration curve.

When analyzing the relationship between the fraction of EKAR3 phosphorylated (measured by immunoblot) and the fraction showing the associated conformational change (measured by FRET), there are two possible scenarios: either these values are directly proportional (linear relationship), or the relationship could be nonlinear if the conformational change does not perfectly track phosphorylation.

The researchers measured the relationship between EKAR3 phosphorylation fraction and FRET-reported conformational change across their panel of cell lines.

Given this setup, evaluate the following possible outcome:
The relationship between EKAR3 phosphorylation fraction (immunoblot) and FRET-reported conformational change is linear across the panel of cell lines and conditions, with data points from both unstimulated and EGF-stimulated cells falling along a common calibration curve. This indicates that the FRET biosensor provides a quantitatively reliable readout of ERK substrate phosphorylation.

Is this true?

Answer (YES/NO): YES